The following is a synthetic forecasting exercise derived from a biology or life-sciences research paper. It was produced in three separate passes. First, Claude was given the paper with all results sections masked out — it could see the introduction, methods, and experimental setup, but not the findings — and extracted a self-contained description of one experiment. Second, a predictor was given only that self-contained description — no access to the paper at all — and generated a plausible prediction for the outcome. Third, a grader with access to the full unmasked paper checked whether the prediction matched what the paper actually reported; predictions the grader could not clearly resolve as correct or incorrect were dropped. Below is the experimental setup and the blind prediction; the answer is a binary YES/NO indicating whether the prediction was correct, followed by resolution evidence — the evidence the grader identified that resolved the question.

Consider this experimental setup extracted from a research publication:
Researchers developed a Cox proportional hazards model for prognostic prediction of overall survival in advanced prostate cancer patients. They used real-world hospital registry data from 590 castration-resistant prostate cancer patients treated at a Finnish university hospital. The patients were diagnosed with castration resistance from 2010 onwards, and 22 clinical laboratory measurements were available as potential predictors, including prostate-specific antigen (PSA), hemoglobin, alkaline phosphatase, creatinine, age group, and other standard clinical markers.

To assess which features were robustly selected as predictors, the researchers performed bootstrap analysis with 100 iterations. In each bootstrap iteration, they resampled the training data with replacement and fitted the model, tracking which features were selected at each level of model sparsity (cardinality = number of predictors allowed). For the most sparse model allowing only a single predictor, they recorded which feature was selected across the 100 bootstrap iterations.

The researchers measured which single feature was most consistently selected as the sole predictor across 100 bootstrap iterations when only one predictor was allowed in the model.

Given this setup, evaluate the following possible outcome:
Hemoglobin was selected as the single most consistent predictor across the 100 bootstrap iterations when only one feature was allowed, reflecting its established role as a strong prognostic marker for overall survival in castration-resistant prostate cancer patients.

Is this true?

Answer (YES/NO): NO